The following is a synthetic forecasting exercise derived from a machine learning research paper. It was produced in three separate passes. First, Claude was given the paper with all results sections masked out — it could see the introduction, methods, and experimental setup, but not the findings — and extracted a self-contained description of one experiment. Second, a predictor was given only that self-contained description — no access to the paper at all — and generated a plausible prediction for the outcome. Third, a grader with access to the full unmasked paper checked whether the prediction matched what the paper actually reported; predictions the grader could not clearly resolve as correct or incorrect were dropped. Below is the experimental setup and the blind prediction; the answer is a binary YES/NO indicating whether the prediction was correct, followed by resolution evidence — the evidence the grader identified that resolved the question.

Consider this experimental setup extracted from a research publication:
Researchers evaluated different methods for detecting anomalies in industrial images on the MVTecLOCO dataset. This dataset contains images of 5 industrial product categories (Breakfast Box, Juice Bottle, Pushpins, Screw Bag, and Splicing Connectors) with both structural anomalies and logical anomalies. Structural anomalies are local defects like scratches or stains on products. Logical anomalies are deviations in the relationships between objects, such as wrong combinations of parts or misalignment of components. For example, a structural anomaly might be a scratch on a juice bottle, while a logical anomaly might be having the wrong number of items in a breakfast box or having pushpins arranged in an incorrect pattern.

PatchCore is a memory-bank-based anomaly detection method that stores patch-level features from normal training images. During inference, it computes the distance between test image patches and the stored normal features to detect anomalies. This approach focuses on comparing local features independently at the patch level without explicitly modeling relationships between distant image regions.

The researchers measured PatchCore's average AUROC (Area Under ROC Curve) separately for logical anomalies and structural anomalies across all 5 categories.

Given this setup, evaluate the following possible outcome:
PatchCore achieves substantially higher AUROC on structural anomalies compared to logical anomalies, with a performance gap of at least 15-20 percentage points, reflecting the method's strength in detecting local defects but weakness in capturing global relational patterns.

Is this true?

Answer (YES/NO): YES